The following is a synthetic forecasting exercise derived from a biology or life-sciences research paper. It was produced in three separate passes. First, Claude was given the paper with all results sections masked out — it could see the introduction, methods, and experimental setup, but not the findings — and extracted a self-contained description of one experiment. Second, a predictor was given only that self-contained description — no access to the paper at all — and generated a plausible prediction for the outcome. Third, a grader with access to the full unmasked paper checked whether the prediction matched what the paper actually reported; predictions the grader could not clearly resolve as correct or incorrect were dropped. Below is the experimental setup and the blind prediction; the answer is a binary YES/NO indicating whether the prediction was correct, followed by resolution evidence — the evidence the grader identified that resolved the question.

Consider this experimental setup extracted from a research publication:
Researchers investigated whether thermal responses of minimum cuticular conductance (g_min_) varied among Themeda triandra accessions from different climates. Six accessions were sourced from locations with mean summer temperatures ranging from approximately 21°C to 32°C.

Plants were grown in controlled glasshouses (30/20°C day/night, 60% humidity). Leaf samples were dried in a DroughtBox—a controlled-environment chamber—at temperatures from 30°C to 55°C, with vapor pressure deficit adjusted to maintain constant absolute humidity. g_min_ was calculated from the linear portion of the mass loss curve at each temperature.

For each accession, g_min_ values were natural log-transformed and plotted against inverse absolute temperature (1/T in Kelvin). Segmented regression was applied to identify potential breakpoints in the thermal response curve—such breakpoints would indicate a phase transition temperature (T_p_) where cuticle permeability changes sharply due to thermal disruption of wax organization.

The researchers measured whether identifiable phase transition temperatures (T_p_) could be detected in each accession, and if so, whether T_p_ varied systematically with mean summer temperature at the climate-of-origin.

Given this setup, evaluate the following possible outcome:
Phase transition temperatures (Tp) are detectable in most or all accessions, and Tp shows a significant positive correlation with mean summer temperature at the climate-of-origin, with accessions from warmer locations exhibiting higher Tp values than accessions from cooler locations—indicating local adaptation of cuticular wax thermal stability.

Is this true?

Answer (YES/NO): NO